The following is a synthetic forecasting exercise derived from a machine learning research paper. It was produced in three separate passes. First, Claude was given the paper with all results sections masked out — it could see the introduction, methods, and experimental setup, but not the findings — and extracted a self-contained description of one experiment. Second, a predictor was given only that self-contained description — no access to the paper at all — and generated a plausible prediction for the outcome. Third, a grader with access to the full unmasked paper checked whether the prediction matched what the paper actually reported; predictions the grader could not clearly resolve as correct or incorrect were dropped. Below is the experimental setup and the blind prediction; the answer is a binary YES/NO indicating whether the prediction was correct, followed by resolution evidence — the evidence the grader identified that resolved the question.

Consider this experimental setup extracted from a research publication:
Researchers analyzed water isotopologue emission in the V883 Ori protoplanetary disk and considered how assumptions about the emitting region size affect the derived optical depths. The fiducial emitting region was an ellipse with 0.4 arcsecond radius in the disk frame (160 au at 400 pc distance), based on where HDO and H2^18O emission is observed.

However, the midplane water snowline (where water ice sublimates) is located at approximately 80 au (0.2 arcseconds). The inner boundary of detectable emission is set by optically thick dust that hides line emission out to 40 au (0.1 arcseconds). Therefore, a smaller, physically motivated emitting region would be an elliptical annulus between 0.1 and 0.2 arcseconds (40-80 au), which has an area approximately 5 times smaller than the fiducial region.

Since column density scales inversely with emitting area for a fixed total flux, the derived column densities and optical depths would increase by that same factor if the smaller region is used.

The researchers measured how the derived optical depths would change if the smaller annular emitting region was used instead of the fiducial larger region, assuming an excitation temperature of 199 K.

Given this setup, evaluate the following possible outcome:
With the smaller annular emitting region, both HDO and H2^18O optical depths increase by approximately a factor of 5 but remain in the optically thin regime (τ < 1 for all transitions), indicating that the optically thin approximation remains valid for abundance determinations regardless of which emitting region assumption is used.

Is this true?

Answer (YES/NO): NO